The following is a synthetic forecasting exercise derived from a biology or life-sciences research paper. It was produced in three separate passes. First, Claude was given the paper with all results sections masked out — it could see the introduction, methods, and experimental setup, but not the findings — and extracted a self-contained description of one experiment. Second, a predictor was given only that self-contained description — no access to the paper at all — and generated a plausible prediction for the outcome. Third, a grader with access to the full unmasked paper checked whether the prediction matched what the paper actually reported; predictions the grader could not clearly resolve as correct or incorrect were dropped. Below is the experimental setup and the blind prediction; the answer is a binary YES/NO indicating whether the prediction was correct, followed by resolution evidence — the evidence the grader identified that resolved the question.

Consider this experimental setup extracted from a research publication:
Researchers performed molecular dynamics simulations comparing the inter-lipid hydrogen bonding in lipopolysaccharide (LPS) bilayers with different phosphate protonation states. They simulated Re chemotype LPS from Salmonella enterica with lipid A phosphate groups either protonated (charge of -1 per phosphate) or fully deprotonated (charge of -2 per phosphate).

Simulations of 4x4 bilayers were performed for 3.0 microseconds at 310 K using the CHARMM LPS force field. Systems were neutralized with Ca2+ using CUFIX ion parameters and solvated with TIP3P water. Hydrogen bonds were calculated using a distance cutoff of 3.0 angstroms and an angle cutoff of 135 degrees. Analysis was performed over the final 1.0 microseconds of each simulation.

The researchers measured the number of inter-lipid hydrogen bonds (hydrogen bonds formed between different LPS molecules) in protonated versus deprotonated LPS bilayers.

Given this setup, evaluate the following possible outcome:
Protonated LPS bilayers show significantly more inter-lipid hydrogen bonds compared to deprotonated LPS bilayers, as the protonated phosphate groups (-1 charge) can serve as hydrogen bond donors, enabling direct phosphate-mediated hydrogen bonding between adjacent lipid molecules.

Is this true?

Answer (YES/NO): YES